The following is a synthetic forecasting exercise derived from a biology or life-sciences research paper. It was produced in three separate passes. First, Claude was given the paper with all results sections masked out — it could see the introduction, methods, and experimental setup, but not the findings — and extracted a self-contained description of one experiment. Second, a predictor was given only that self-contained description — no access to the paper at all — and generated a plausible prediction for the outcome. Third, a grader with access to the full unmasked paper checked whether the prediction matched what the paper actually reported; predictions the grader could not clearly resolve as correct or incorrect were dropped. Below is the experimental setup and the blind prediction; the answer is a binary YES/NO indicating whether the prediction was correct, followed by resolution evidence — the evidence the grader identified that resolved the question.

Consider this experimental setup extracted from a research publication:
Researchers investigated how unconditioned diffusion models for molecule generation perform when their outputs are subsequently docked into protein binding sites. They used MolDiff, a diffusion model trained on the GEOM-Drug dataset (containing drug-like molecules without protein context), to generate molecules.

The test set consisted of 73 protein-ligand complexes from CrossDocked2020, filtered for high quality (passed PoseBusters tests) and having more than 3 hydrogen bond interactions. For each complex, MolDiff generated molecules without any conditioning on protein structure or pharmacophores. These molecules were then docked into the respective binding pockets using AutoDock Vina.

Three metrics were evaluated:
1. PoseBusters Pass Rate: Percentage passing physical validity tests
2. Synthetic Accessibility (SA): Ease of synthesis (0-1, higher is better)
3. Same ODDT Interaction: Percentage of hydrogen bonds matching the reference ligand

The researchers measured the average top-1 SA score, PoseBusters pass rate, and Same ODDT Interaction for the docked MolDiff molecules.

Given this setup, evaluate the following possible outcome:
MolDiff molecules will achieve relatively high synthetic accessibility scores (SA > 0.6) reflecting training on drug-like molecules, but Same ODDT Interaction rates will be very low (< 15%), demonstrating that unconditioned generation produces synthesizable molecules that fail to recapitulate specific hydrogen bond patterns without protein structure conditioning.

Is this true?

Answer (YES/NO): NO